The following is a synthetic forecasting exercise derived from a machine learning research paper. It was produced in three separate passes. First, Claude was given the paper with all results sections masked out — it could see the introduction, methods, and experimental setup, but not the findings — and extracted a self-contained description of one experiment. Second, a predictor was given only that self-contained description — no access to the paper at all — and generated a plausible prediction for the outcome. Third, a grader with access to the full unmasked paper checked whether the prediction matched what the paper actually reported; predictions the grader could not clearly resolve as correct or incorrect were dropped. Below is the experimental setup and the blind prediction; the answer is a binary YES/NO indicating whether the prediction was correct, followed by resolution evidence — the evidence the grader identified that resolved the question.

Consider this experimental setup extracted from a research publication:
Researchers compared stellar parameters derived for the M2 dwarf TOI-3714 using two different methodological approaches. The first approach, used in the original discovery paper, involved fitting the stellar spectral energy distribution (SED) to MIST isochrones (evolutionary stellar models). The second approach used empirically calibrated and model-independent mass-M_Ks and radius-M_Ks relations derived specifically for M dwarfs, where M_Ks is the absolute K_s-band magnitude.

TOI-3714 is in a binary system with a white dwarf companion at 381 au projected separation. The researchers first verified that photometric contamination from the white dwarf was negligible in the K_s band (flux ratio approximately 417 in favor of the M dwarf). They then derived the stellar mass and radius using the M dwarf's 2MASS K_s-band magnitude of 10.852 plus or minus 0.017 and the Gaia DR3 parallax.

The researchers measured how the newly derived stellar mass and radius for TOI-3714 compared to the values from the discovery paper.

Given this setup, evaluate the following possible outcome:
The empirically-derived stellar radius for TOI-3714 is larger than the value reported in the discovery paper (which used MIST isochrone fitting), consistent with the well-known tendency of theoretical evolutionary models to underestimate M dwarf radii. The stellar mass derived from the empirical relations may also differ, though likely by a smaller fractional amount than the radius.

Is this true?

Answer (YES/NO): NO